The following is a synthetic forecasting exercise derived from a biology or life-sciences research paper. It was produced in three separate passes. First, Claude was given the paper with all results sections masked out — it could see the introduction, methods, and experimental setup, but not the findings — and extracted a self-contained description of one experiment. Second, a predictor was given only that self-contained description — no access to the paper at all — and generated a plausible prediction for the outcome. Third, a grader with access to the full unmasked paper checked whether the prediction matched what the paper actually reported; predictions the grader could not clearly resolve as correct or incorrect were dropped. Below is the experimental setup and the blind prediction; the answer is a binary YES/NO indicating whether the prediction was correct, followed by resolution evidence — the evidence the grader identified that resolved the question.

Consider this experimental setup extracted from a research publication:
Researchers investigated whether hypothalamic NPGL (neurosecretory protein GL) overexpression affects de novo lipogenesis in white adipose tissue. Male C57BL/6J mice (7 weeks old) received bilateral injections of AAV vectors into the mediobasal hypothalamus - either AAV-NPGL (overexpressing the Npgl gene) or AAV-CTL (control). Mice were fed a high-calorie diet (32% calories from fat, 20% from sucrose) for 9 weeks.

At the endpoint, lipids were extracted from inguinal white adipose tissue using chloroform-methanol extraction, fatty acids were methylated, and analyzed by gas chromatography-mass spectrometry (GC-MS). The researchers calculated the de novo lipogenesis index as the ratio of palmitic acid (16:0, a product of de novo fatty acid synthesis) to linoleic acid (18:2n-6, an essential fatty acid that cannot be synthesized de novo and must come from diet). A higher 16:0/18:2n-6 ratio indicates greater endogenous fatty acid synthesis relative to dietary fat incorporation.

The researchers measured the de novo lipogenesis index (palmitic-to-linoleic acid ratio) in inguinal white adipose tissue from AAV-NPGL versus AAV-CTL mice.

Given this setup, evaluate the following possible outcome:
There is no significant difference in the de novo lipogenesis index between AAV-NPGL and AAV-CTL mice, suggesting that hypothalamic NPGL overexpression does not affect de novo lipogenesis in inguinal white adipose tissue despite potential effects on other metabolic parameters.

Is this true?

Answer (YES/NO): YES